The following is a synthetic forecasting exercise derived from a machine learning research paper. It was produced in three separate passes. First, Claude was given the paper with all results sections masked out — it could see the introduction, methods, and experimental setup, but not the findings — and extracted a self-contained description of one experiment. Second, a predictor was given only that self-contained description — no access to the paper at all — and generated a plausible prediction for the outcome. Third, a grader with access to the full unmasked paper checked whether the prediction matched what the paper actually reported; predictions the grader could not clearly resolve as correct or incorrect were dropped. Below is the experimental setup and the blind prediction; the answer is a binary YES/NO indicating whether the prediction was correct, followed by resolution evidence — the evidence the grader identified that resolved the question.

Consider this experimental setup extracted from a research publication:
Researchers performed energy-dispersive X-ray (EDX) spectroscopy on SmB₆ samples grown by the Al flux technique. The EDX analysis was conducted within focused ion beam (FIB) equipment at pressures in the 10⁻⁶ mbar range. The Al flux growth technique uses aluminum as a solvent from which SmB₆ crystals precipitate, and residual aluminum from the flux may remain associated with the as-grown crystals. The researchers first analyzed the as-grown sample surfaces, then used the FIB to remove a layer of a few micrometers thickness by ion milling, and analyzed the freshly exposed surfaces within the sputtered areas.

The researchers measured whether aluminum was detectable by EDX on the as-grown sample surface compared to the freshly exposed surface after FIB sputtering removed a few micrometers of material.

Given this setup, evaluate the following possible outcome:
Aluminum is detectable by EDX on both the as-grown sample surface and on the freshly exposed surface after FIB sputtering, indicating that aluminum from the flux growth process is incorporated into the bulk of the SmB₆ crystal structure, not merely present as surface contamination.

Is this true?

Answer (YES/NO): NO